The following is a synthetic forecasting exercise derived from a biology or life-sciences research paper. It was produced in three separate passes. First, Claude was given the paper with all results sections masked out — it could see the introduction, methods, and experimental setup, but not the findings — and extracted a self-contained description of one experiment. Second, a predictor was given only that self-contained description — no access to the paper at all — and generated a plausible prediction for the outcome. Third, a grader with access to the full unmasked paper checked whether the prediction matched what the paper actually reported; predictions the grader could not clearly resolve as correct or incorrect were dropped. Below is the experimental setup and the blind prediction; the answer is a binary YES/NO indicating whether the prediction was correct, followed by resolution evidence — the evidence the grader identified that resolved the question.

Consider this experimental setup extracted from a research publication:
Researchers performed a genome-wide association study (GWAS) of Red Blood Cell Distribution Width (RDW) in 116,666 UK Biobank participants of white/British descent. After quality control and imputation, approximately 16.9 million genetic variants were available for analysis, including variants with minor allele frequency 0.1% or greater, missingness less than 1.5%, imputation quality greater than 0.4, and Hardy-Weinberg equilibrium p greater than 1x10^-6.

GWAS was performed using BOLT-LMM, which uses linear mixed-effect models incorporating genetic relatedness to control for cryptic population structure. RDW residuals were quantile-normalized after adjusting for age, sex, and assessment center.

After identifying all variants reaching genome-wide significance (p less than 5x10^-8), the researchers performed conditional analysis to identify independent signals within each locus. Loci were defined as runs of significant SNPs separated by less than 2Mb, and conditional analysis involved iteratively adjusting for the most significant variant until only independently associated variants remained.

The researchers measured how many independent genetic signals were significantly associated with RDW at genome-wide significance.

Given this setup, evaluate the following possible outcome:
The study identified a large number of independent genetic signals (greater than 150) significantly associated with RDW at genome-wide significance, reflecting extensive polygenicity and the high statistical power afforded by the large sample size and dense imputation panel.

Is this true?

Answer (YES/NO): YES